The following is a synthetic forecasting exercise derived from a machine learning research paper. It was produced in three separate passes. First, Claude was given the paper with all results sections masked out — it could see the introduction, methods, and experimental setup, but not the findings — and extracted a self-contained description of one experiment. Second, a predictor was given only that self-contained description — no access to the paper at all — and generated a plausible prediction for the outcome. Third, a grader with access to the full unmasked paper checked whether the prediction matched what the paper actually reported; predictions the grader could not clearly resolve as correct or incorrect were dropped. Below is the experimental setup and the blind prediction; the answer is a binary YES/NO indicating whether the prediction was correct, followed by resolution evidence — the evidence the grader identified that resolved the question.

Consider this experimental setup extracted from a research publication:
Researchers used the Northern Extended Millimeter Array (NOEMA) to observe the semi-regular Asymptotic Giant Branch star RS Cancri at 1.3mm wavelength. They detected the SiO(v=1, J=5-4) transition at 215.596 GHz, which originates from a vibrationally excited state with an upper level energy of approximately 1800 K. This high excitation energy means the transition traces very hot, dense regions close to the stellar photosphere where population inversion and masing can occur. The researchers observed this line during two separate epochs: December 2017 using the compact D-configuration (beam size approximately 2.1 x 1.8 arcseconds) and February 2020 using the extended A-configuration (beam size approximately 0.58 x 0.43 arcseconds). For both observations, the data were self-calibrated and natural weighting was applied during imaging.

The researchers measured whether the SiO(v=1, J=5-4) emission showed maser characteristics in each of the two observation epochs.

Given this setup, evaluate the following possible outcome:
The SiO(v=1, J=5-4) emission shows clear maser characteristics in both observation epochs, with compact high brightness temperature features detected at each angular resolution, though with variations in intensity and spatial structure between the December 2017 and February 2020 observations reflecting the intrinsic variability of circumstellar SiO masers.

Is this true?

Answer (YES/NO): NO